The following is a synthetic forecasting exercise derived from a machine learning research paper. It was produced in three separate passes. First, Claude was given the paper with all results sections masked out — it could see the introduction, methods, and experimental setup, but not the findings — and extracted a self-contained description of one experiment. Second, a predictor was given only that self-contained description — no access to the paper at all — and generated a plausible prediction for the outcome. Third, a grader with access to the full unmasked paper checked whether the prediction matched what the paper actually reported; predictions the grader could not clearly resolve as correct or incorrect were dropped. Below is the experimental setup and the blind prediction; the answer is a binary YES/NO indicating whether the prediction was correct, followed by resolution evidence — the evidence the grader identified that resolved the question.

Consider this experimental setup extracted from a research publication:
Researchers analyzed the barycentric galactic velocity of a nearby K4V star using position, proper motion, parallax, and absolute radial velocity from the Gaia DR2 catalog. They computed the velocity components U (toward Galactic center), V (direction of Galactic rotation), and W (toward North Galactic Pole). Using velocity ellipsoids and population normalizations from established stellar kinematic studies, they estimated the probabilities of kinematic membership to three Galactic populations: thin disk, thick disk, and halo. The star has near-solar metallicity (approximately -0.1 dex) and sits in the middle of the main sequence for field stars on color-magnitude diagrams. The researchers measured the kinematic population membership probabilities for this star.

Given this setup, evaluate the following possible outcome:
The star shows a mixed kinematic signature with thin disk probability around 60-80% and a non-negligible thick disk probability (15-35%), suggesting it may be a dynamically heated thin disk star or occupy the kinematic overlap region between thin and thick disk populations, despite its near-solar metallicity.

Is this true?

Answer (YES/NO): NO